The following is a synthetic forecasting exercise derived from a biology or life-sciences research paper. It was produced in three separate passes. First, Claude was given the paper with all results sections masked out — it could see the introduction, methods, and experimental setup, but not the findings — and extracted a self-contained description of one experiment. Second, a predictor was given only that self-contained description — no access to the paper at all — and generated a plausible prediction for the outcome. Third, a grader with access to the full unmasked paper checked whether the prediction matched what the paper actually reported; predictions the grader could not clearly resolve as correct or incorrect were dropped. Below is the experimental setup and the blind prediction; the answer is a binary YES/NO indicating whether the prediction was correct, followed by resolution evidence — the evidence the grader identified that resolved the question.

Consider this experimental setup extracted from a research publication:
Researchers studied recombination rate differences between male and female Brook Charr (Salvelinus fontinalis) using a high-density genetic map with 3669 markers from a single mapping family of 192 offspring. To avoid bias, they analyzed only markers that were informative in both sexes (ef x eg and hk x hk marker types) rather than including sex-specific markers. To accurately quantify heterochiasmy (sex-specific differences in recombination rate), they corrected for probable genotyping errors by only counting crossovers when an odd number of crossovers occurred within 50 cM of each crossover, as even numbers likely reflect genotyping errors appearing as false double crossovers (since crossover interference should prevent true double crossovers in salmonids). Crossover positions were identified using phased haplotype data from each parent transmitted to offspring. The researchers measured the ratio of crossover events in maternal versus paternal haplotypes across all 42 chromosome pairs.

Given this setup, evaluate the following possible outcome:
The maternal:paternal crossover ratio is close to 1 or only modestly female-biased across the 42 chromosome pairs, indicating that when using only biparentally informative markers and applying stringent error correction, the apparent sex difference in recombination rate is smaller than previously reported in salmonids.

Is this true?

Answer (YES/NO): NO